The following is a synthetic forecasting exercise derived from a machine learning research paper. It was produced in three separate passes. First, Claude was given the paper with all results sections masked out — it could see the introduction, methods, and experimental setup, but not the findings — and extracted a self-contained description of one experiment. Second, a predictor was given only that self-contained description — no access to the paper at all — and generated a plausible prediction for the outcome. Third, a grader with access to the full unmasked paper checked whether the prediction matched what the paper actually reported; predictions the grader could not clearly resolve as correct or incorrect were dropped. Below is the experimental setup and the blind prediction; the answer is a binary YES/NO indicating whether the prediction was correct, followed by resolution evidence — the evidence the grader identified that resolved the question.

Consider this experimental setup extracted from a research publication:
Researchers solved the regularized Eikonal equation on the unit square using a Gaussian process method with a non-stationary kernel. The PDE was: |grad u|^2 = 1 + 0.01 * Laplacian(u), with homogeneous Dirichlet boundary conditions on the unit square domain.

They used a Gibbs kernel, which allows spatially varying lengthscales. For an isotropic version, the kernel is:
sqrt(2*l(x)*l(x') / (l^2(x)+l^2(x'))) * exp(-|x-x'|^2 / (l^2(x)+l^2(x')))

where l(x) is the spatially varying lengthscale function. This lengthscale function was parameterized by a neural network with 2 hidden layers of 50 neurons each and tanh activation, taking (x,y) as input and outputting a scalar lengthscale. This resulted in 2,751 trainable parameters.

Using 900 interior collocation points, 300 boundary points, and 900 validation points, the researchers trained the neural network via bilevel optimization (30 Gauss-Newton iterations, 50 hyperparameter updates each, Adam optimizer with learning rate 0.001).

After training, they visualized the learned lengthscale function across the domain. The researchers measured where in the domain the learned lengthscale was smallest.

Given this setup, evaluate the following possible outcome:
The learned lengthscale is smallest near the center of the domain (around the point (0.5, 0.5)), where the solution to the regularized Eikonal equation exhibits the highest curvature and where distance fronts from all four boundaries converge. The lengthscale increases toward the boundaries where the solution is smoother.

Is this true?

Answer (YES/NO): YES